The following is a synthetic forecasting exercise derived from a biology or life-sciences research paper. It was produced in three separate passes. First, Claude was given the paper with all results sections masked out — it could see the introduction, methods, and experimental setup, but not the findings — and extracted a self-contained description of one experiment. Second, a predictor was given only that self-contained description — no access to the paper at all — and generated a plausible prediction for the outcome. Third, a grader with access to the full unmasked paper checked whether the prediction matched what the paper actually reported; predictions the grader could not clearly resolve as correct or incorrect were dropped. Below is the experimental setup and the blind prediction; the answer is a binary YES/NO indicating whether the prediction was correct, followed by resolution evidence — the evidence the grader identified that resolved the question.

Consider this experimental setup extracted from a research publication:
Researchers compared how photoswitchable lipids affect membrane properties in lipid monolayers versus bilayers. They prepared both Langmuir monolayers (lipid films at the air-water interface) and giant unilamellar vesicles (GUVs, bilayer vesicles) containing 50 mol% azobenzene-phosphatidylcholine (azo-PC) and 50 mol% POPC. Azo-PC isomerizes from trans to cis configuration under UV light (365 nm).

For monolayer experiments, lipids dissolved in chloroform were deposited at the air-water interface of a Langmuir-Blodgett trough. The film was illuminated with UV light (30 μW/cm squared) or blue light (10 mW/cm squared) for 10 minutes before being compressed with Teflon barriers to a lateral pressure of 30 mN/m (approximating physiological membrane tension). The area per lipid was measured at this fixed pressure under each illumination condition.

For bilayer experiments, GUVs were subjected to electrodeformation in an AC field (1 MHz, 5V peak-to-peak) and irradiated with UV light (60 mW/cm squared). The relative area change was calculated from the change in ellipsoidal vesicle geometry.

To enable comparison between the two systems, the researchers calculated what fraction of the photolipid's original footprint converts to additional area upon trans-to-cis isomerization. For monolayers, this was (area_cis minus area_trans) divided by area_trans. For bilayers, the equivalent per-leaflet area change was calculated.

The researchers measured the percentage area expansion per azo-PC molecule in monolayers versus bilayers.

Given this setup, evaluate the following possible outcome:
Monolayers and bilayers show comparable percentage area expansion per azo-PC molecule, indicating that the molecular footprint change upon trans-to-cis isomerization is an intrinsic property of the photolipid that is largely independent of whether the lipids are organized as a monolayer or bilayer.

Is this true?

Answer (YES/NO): NO